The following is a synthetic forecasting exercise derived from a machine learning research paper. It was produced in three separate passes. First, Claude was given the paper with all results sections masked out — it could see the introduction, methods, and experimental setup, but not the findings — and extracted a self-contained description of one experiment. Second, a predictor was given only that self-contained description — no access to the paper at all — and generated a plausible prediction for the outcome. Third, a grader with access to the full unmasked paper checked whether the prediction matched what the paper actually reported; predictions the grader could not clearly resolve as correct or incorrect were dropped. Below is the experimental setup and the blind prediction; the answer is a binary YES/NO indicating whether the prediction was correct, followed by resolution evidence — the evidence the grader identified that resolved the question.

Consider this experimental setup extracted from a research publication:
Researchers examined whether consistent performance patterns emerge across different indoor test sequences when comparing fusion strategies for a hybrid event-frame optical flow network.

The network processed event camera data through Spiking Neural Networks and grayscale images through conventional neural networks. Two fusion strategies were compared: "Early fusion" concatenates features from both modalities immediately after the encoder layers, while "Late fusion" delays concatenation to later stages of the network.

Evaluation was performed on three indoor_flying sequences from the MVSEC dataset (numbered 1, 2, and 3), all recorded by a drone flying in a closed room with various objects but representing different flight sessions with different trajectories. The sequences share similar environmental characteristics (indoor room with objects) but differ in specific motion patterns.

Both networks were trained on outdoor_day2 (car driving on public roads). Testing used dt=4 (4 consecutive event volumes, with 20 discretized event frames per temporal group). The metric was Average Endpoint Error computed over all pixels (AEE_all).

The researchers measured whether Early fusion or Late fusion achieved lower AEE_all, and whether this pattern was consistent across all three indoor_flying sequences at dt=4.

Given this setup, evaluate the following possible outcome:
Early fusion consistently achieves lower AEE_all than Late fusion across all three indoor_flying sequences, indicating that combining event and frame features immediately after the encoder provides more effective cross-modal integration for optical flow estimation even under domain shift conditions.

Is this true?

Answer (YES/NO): YES